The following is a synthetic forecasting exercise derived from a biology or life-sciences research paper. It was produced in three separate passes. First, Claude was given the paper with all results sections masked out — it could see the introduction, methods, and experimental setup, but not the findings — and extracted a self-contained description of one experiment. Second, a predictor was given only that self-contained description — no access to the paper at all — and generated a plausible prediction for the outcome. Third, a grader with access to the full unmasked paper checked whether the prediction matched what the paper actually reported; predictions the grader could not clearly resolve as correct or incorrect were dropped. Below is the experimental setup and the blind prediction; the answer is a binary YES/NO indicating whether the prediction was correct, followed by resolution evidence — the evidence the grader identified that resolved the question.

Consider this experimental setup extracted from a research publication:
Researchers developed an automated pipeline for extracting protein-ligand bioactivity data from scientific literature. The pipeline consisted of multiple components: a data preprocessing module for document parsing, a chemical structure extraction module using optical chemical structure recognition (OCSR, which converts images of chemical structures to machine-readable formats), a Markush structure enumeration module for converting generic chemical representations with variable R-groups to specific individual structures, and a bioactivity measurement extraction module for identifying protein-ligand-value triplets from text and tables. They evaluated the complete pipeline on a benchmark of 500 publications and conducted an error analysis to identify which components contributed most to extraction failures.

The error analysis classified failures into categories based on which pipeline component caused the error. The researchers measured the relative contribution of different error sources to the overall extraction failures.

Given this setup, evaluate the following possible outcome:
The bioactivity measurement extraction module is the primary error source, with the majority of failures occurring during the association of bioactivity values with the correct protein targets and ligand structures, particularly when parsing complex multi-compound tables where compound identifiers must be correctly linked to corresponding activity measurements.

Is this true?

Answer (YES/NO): YES